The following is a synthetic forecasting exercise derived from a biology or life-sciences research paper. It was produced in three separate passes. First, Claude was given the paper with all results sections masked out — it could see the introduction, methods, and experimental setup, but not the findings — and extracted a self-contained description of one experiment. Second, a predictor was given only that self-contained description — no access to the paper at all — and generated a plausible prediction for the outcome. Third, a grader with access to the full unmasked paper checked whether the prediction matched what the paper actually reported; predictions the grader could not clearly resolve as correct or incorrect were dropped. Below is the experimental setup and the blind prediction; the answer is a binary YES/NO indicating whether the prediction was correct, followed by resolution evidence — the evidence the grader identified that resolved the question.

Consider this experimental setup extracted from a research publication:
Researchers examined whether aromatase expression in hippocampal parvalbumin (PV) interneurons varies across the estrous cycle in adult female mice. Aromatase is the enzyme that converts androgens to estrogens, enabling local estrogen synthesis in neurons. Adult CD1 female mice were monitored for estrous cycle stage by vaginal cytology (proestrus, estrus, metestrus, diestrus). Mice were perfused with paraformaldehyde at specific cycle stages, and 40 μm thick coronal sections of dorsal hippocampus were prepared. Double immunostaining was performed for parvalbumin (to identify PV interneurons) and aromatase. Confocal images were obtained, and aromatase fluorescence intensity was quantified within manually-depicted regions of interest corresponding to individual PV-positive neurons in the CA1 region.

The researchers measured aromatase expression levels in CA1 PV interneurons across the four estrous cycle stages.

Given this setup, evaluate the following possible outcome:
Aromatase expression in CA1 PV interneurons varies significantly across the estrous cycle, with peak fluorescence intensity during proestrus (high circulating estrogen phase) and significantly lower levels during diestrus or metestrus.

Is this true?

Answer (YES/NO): NO